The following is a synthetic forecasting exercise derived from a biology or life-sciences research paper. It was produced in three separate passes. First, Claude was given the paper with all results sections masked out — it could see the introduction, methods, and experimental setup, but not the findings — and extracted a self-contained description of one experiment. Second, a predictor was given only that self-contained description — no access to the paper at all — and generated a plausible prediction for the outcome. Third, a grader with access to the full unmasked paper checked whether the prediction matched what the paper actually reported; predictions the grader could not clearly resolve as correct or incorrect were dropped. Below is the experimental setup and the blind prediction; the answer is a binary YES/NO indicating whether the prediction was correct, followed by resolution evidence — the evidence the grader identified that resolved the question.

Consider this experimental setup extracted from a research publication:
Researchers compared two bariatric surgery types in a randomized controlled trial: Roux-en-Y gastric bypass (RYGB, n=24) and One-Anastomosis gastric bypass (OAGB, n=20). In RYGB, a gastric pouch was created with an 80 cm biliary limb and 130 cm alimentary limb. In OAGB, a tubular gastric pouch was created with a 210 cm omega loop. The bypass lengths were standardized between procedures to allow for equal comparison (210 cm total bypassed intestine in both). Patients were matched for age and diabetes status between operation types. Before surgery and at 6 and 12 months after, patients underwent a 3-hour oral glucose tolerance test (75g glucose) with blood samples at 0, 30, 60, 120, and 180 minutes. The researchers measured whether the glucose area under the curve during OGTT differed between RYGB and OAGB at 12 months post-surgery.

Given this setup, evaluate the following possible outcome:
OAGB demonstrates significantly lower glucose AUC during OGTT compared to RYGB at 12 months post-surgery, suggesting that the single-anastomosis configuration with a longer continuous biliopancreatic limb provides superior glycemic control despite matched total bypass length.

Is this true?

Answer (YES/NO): NO